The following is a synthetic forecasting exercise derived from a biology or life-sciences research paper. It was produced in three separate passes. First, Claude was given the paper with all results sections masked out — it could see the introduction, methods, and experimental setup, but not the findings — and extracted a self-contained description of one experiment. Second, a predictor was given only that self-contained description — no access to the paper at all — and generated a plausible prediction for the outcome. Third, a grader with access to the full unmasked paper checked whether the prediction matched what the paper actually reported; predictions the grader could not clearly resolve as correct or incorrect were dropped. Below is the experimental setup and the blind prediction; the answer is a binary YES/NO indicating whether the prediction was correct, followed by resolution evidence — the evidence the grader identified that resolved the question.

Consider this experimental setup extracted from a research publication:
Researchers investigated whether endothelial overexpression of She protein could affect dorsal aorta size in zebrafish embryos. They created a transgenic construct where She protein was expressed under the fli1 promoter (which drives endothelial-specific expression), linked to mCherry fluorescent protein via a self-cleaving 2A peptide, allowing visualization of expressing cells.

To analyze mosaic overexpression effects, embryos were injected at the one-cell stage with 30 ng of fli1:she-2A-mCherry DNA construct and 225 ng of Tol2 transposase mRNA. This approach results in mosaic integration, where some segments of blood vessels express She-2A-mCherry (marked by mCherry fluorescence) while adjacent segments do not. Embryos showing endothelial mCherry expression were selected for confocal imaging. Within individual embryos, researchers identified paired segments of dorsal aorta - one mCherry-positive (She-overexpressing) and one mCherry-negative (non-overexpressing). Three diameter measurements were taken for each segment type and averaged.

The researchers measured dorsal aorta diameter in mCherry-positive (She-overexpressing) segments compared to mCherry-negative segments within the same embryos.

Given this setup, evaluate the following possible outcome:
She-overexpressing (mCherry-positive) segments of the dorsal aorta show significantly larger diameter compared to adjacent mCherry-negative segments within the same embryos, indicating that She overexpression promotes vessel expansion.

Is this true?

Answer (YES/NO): NO